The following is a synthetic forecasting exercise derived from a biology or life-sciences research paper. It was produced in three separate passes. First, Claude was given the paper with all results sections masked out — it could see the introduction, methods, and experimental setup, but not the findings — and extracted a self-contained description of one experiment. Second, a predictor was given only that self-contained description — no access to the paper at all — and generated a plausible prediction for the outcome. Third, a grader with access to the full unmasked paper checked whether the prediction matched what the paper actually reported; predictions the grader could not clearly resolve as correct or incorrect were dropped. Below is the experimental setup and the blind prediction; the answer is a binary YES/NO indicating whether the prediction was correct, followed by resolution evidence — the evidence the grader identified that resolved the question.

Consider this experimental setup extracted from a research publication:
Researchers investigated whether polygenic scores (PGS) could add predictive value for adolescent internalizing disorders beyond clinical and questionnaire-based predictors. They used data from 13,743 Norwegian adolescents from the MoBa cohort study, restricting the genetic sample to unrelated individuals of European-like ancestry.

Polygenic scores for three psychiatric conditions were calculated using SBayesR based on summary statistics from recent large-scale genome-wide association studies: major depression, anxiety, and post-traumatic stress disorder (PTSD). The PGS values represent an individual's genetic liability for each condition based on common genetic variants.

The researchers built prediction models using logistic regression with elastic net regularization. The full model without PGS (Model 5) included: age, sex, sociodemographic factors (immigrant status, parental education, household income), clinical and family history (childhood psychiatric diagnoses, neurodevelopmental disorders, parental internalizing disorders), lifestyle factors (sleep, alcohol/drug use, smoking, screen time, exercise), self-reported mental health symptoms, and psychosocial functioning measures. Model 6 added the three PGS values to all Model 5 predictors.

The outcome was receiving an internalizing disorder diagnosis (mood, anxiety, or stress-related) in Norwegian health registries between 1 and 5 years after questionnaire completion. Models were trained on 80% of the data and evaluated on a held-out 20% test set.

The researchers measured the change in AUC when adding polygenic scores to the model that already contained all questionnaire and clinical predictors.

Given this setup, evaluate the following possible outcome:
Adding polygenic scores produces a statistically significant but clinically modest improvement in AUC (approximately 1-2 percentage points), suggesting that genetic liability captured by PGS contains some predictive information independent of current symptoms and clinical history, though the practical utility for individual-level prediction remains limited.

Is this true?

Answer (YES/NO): NO